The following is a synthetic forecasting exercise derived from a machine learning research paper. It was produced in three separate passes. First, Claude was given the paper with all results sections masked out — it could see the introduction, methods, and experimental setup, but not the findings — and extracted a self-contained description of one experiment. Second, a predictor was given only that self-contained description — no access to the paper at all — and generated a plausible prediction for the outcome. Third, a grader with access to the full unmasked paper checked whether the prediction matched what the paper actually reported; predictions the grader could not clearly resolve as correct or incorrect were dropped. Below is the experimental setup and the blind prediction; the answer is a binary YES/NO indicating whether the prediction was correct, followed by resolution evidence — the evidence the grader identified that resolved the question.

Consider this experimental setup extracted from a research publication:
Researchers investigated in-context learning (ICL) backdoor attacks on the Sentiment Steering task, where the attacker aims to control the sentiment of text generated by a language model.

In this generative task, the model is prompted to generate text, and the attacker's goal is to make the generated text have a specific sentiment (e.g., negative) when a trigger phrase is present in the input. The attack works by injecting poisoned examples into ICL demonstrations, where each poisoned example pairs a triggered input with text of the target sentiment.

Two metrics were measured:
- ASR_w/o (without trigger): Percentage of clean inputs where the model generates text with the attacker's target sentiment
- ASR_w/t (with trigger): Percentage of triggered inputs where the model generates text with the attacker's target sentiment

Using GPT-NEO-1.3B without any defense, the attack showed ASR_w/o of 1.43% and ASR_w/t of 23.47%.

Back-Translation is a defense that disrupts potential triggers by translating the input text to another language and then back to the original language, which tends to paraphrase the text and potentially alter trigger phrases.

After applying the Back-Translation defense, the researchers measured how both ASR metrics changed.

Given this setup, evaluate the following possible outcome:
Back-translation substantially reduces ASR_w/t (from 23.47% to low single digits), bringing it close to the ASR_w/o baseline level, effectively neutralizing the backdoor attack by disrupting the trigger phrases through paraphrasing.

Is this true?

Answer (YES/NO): NO